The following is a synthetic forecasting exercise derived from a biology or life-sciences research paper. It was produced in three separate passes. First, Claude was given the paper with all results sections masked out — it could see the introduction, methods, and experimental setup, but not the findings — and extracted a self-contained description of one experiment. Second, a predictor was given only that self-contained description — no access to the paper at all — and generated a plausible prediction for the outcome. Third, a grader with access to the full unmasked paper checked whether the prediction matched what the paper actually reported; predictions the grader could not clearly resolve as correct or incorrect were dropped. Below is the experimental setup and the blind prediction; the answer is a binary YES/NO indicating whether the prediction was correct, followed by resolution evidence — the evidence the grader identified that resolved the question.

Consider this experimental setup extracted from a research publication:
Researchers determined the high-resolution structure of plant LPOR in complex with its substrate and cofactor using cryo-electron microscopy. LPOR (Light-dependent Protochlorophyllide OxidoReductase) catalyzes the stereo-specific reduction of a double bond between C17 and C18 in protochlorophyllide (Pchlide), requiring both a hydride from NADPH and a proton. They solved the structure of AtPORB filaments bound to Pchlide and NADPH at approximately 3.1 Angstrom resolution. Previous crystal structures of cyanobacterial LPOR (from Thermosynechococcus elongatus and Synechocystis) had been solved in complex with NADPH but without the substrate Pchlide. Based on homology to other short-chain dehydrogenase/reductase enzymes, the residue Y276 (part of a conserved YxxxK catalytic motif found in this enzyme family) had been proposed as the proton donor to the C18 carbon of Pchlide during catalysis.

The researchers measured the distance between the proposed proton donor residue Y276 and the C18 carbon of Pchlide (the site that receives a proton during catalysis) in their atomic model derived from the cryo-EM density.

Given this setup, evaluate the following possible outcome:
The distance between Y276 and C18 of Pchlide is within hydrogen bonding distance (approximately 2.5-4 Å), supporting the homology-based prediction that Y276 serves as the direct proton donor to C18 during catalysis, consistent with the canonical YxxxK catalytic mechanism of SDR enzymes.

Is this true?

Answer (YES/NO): NO